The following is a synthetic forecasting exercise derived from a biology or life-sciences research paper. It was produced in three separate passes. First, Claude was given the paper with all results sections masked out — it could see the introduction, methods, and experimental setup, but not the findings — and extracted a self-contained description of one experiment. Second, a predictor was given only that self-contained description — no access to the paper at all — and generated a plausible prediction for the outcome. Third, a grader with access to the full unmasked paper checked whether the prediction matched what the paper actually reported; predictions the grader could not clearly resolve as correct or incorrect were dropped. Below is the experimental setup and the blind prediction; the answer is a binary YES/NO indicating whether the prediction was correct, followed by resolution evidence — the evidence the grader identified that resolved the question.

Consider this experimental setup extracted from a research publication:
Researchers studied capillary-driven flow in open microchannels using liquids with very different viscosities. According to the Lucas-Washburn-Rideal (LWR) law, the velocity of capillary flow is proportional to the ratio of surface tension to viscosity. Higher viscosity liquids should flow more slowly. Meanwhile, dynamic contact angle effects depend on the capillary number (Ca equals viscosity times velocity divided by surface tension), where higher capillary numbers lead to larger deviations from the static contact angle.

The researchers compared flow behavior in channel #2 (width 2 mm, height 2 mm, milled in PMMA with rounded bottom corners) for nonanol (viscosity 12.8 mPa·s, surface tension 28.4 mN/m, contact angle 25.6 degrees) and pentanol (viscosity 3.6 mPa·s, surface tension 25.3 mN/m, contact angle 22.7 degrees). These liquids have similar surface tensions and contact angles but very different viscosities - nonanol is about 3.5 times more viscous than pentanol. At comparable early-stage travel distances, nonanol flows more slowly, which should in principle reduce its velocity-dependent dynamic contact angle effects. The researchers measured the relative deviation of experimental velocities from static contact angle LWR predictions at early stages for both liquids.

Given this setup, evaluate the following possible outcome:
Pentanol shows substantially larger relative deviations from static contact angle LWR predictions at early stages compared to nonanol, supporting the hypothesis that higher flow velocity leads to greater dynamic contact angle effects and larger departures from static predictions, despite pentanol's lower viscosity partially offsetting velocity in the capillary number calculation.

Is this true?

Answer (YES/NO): YES